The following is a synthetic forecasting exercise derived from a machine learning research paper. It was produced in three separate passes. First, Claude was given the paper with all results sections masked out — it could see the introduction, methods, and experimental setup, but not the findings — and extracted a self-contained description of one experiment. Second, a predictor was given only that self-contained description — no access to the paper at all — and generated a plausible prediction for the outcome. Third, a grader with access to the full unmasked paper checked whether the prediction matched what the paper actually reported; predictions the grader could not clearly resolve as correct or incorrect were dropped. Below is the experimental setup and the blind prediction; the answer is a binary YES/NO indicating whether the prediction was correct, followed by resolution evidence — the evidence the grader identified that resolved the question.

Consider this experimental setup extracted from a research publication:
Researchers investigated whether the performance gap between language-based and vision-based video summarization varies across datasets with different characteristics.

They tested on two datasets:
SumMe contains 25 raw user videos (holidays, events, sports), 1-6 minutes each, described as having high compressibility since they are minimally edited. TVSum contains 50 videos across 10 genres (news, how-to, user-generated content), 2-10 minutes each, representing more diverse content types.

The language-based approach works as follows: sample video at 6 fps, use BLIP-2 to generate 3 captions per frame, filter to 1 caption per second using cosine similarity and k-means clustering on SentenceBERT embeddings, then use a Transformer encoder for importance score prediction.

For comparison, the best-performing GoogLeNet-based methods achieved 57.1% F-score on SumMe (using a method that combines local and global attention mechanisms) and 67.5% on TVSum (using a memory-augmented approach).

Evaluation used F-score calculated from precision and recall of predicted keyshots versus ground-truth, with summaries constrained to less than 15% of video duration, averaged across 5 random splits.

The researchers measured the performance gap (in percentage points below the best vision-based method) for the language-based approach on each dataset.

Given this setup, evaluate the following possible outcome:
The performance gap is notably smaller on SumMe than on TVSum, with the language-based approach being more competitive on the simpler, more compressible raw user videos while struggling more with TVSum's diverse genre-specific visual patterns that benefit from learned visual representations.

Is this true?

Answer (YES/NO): NO